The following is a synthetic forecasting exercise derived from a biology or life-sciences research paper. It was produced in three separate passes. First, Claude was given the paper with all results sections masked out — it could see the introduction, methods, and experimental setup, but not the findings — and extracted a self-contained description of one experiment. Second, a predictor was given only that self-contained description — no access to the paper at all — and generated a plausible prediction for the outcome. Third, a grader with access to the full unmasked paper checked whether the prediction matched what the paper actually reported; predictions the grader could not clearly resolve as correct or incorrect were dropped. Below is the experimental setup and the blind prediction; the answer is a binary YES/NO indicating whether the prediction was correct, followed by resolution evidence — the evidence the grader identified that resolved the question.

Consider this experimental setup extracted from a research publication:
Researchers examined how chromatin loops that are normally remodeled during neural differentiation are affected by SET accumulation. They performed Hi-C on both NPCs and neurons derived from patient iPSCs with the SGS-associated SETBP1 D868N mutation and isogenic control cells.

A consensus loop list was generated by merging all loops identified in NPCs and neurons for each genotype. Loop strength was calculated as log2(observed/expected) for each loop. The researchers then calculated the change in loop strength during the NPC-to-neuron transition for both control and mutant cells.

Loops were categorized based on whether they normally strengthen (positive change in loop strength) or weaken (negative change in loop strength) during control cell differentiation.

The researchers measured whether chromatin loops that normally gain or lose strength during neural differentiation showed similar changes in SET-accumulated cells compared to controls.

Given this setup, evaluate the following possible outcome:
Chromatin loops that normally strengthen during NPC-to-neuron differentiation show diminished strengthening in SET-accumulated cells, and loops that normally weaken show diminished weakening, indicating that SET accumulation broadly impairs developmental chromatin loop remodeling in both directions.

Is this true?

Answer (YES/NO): NO